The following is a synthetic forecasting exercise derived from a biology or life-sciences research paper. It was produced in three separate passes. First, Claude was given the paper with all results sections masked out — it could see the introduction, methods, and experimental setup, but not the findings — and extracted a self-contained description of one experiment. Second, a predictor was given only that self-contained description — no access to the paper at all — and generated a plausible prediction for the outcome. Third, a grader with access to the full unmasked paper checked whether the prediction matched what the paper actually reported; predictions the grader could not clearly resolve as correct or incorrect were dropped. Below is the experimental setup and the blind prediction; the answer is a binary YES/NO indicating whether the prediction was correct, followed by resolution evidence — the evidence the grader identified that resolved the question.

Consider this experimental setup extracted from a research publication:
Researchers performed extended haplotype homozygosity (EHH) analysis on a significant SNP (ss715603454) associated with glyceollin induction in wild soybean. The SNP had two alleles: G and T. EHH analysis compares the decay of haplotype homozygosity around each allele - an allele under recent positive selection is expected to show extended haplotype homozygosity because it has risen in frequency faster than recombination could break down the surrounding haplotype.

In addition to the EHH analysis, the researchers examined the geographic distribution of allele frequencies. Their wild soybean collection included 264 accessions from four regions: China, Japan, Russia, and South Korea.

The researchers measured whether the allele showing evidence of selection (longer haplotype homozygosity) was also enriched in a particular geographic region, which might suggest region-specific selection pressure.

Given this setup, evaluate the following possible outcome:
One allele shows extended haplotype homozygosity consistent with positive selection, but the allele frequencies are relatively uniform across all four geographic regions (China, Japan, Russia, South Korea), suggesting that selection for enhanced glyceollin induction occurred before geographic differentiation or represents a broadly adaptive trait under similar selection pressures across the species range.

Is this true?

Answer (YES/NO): NO